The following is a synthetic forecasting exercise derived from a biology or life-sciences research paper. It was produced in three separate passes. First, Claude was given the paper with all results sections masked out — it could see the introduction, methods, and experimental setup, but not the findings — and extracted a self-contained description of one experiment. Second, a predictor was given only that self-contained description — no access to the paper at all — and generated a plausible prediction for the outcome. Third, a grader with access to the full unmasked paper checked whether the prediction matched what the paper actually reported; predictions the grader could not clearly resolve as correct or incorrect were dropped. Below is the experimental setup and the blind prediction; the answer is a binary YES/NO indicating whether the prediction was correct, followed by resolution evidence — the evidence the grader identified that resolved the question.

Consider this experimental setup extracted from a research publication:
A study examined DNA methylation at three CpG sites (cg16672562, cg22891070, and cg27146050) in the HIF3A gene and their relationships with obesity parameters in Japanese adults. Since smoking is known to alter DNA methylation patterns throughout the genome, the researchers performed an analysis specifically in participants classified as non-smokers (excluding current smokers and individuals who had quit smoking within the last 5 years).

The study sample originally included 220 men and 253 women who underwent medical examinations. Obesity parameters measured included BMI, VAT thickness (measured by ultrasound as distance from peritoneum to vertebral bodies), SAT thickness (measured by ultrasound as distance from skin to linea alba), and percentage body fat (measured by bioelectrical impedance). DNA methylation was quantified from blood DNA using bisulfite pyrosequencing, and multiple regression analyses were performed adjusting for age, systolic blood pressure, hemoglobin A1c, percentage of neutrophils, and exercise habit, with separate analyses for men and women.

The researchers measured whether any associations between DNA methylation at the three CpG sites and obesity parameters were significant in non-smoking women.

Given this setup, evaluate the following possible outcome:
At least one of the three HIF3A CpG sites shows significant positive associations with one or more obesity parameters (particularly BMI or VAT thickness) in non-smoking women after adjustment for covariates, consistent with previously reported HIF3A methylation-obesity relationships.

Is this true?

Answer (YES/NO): YES